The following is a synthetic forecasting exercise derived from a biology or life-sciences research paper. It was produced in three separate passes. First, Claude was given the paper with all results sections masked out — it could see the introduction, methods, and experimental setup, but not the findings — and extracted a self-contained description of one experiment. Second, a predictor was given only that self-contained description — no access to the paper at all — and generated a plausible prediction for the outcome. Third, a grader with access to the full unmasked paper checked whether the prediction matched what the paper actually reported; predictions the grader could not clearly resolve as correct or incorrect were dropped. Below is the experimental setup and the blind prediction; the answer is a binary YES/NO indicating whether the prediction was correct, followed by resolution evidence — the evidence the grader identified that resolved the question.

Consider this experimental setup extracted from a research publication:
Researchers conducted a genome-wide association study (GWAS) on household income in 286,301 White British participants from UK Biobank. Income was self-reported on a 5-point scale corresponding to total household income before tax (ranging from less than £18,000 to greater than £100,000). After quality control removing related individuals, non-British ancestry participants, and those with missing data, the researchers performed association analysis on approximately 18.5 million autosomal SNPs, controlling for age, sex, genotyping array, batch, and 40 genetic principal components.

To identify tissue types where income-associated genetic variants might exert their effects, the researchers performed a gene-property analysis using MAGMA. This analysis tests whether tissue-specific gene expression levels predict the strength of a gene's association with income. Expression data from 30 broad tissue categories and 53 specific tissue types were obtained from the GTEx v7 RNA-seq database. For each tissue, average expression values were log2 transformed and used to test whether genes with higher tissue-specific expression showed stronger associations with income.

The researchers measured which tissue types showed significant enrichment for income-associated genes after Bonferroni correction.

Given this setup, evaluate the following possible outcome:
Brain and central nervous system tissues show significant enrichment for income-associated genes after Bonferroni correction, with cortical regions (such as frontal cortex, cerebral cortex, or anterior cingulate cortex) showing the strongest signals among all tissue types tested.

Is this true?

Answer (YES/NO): NO